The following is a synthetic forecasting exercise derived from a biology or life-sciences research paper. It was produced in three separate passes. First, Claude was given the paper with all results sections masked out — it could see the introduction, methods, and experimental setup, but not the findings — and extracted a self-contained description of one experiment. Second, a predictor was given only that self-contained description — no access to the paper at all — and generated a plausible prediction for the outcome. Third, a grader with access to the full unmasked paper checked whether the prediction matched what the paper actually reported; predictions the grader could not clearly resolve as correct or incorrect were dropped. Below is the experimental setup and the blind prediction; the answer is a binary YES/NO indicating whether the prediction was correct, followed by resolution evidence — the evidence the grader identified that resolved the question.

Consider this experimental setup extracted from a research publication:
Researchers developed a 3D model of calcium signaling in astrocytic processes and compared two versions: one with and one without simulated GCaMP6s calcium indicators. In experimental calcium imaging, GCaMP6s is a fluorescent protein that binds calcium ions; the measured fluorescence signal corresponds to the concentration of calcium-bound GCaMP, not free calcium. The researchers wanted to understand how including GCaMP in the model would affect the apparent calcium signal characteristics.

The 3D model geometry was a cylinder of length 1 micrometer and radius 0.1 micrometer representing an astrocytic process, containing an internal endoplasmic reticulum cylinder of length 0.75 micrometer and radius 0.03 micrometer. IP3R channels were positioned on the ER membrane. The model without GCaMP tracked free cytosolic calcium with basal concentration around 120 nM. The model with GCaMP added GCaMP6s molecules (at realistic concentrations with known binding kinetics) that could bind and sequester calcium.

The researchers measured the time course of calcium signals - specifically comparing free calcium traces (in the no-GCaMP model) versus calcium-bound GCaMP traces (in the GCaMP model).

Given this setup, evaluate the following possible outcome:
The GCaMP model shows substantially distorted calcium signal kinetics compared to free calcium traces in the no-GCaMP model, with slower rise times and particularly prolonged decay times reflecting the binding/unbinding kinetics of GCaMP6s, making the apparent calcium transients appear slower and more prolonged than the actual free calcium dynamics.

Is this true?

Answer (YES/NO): YES